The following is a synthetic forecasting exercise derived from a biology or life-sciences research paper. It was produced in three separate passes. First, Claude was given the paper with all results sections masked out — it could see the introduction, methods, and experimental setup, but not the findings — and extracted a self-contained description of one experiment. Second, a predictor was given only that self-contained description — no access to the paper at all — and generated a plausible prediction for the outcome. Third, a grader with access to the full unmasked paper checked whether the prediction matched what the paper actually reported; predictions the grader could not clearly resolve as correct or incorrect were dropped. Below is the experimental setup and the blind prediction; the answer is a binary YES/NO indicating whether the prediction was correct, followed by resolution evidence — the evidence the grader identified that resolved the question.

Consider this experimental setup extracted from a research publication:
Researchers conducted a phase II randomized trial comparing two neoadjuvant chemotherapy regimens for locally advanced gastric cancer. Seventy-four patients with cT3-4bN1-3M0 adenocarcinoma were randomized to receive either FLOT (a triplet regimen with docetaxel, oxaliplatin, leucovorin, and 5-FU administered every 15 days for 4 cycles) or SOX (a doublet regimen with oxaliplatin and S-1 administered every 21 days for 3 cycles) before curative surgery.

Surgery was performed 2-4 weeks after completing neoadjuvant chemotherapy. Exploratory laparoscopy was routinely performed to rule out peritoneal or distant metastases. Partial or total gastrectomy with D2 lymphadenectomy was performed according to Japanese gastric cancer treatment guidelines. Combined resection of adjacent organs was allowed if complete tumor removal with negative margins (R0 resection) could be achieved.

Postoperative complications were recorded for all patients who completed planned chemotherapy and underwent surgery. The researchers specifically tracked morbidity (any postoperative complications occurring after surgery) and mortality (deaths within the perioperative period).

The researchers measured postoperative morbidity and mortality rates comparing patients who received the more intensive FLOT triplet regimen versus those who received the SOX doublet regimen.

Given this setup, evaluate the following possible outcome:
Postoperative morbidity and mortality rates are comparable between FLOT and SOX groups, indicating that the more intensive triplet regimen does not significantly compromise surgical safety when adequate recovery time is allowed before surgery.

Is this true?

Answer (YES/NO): YES